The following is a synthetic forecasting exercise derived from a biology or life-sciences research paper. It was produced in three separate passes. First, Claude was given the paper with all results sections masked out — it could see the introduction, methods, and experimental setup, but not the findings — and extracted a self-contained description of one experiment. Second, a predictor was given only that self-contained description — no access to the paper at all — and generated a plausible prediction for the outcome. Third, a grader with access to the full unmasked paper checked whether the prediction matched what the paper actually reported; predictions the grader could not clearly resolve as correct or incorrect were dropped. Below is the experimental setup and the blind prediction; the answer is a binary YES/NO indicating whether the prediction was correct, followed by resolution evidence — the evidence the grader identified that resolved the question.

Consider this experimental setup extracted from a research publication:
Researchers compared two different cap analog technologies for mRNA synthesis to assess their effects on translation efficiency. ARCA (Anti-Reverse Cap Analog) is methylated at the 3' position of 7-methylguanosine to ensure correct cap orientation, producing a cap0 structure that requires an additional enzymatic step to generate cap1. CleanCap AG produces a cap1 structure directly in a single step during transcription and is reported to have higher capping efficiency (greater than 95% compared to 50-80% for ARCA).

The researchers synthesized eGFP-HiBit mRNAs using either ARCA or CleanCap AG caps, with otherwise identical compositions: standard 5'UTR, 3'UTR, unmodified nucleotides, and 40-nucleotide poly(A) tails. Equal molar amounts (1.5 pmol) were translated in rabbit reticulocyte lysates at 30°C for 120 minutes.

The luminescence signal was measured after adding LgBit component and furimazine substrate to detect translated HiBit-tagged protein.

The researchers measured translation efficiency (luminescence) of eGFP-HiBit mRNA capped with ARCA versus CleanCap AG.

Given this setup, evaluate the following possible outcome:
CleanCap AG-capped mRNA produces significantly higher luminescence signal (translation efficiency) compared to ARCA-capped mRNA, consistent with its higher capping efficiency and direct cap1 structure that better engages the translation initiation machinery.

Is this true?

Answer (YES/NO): NO